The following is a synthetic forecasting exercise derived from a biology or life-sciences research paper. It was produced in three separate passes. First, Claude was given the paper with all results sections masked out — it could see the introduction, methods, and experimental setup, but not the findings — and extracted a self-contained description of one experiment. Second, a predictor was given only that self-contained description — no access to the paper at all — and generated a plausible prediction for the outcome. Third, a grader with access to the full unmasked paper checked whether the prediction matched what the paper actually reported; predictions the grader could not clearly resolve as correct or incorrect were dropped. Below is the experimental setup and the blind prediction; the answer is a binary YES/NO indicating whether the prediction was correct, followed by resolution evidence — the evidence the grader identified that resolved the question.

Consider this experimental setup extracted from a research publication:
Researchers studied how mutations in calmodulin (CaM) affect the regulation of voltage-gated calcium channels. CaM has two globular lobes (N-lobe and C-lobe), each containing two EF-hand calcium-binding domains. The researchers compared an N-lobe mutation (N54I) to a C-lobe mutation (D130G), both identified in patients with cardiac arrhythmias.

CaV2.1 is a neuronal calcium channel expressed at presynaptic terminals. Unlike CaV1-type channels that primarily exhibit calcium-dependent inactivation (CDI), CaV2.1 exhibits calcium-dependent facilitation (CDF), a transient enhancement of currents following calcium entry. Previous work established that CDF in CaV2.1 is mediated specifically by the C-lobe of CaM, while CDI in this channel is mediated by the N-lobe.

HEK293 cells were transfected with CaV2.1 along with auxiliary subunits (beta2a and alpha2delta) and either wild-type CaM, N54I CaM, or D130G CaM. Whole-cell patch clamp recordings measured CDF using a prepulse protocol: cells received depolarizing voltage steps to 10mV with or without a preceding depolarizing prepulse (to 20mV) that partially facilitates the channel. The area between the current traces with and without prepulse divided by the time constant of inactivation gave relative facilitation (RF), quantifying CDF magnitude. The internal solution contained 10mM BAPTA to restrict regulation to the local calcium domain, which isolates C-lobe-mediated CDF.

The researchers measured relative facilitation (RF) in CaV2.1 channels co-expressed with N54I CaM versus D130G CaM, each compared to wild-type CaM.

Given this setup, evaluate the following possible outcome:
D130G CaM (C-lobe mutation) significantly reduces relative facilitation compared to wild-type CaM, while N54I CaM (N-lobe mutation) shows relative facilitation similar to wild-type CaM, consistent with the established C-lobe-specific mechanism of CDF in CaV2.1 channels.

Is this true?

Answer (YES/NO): YES